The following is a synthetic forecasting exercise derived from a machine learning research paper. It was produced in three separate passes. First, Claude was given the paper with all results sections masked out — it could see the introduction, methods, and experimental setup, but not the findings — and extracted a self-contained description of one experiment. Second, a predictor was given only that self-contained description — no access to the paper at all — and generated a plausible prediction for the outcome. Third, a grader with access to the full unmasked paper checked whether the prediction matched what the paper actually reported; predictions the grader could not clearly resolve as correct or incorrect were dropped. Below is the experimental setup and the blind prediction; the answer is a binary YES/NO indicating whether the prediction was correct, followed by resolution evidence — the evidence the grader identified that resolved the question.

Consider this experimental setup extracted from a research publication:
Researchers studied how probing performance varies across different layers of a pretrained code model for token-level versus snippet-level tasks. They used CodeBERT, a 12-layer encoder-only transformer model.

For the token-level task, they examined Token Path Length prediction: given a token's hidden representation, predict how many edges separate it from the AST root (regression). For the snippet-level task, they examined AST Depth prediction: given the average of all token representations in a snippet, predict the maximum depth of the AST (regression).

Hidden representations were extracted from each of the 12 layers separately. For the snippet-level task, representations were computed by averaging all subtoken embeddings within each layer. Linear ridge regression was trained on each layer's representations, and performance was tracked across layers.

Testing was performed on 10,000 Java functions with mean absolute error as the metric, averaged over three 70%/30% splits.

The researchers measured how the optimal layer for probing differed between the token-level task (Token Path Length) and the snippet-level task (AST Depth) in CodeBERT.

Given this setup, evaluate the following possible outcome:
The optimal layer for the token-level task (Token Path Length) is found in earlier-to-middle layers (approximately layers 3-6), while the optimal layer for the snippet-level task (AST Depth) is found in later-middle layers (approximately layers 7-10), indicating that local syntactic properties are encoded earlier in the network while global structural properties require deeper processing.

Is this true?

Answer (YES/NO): NO